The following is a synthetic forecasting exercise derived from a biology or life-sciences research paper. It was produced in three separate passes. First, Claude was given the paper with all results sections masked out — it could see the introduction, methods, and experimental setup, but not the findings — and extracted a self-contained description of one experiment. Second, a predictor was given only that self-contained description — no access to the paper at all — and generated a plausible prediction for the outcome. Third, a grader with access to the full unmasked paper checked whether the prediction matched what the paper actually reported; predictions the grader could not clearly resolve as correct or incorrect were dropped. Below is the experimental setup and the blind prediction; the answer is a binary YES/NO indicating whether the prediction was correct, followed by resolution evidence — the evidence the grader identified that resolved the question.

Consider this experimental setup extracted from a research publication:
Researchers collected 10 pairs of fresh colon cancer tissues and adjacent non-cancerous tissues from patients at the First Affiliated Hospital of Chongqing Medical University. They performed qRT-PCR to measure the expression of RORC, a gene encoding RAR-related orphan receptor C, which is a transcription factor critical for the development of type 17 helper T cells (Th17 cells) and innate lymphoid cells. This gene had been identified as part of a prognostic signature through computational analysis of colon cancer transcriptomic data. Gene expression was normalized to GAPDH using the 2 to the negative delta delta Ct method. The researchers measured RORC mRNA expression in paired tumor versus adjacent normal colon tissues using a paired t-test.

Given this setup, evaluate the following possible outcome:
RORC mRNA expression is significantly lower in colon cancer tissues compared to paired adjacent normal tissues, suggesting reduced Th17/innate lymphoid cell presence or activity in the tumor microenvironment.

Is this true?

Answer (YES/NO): NO